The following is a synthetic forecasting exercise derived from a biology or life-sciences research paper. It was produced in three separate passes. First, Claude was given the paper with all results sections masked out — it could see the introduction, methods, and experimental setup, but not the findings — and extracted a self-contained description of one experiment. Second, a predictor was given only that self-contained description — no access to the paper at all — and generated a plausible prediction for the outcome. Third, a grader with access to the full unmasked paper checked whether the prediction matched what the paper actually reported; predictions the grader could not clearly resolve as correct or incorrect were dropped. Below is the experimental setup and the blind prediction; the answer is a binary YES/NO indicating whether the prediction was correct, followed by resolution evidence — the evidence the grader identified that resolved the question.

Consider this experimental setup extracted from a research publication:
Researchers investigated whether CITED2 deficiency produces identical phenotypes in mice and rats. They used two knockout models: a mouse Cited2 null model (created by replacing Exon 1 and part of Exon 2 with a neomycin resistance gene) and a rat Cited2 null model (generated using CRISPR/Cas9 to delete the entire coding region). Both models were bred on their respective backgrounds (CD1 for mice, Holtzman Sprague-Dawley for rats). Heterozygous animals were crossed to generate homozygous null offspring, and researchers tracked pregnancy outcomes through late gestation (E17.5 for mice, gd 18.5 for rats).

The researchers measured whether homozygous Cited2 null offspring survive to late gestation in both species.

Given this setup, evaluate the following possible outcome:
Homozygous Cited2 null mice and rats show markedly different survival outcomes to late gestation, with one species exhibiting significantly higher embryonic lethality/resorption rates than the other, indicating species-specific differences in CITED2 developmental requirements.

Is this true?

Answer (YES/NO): YES